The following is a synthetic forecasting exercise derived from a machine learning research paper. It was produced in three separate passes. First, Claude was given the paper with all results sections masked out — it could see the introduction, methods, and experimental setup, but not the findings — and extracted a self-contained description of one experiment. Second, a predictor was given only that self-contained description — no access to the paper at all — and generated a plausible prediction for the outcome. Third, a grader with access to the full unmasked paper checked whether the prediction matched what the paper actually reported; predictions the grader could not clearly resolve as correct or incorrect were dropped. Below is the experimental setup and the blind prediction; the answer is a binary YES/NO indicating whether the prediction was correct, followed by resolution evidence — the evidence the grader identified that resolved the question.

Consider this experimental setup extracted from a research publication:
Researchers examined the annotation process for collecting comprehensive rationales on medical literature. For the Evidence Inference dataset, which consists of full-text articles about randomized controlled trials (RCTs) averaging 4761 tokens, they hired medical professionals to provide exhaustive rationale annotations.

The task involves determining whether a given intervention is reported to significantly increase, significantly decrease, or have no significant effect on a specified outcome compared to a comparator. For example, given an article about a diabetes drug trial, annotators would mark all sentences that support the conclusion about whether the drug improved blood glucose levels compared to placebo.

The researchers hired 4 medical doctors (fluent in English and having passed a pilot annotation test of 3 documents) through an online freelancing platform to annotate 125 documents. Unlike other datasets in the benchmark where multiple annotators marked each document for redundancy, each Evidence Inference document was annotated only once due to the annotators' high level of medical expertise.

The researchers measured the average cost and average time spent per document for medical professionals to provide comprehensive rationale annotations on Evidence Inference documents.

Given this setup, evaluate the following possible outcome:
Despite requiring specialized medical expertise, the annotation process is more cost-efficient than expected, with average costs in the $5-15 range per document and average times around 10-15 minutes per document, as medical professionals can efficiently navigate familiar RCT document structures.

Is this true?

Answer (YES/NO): NO